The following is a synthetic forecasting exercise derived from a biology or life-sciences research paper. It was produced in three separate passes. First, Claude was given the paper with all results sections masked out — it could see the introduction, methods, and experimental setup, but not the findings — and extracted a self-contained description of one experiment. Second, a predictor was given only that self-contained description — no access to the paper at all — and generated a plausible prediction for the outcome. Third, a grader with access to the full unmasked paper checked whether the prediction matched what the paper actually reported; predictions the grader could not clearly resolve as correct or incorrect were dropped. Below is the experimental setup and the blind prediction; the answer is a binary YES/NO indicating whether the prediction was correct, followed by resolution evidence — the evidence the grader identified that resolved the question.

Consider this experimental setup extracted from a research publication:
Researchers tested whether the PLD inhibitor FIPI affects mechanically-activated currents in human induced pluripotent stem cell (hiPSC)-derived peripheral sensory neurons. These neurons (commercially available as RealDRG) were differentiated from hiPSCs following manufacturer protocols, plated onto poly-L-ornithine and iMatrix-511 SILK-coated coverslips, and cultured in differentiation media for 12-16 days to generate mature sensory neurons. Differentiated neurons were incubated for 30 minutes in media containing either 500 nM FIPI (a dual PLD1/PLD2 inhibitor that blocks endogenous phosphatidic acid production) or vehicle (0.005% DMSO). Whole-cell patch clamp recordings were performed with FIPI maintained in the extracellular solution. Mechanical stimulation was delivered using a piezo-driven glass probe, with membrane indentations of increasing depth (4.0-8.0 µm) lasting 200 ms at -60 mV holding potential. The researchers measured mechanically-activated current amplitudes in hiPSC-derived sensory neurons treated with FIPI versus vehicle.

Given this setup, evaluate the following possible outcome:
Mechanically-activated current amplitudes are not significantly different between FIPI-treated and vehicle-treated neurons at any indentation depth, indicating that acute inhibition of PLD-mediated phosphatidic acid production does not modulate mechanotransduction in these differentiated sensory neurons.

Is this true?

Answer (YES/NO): NO